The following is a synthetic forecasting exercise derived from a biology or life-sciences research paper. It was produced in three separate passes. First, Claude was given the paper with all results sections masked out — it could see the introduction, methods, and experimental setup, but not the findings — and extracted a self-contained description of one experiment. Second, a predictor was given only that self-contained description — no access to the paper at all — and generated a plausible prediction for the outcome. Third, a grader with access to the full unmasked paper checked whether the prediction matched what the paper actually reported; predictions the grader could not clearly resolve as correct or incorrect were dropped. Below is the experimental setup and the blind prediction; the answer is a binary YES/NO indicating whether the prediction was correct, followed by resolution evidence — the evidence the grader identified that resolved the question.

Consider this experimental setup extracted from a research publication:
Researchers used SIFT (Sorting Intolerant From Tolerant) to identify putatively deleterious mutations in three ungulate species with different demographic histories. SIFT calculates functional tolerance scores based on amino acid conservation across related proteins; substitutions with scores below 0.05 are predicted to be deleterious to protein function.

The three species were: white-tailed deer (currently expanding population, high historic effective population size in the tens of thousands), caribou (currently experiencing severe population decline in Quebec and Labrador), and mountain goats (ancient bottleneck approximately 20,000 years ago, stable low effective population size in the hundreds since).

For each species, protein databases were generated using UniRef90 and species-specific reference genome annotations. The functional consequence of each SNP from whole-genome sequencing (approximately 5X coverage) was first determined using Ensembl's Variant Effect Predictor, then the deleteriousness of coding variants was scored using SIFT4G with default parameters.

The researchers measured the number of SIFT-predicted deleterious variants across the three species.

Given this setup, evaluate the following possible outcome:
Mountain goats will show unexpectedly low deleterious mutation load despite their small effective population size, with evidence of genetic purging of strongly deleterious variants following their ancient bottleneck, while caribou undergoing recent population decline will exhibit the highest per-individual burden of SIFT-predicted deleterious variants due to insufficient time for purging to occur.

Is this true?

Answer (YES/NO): NO